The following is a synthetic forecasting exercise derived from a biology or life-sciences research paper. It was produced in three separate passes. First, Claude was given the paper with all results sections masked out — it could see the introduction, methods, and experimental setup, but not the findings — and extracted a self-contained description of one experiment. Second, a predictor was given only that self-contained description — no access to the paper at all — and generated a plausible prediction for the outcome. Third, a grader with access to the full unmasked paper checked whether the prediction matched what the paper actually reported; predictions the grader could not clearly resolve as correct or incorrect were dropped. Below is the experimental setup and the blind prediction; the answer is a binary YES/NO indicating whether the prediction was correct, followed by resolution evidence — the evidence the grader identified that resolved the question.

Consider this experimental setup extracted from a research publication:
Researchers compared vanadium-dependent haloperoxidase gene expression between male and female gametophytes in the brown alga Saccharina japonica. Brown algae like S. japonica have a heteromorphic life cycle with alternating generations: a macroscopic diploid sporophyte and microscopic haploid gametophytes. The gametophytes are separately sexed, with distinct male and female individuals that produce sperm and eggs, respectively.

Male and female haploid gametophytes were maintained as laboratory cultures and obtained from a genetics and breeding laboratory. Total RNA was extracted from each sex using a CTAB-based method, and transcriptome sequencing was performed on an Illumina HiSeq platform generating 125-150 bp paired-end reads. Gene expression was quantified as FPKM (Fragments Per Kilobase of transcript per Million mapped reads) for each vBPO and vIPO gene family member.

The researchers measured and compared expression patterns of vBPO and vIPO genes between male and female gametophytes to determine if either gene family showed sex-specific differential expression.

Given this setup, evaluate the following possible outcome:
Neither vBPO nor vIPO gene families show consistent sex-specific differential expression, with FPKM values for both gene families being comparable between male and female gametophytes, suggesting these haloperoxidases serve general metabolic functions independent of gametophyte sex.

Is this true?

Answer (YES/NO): NO